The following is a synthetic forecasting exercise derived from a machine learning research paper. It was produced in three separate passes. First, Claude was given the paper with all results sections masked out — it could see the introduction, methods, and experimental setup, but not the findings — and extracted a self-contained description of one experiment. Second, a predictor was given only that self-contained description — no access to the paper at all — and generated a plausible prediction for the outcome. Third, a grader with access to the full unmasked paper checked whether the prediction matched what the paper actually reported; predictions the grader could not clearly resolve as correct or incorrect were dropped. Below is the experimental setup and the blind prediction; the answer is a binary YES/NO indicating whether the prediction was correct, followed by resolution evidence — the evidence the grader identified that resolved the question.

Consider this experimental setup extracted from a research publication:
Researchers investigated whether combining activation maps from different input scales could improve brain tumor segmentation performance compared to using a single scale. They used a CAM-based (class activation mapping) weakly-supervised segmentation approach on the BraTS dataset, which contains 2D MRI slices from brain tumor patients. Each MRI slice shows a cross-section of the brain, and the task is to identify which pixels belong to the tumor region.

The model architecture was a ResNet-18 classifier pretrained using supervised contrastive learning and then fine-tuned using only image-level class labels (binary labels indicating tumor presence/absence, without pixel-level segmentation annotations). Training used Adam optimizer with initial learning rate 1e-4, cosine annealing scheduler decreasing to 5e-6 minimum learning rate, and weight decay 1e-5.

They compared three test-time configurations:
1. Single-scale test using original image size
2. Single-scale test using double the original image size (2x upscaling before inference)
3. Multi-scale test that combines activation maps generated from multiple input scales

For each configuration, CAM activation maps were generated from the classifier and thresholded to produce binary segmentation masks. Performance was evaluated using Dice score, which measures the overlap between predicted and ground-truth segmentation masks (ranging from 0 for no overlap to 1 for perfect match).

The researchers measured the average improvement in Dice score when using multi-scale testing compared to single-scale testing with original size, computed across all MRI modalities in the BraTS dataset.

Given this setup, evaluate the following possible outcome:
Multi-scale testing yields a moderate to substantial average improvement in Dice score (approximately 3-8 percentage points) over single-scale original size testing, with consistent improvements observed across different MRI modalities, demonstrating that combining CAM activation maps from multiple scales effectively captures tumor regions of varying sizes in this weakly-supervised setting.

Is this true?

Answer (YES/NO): YES